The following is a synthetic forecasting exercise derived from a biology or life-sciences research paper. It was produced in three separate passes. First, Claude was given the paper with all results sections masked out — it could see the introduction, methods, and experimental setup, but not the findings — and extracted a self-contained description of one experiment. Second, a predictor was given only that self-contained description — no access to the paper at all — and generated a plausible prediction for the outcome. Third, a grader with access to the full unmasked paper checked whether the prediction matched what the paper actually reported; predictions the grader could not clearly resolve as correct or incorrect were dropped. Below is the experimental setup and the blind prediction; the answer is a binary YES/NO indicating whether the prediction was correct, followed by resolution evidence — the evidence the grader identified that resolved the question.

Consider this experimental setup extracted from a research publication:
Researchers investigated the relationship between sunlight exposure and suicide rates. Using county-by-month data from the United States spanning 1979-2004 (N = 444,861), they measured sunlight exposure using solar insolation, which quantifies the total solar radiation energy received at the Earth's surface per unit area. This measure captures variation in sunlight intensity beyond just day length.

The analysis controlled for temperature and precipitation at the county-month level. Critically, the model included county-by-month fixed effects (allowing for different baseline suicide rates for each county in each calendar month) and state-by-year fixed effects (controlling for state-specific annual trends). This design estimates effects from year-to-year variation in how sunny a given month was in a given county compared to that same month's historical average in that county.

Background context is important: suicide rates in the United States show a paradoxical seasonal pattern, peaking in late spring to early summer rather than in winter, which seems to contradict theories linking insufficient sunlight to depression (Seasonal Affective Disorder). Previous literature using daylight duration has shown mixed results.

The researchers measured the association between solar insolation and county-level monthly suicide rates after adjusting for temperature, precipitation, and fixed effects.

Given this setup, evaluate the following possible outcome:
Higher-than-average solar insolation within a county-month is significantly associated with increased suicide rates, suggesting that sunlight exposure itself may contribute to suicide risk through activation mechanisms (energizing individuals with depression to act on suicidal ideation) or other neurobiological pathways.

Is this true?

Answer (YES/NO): NO